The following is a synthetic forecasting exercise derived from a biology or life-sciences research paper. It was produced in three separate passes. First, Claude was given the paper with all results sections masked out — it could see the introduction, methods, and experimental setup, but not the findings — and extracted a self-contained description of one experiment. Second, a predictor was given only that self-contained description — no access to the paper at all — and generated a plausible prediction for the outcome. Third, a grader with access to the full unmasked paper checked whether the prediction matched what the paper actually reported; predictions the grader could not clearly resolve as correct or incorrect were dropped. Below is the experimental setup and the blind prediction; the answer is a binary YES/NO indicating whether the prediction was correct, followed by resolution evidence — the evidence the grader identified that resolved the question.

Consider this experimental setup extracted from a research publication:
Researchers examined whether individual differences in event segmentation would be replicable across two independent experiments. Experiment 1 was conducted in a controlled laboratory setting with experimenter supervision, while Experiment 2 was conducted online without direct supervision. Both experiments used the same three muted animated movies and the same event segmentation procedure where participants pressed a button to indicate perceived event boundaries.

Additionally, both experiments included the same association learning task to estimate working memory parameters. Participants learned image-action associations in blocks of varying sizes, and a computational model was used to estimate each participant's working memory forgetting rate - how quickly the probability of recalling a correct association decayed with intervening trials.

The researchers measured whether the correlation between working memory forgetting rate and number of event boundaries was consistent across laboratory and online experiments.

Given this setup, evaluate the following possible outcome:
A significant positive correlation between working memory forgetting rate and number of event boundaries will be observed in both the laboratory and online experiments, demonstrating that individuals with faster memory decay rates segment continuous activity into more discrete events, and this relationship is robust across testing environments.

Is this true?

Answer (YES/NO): NO